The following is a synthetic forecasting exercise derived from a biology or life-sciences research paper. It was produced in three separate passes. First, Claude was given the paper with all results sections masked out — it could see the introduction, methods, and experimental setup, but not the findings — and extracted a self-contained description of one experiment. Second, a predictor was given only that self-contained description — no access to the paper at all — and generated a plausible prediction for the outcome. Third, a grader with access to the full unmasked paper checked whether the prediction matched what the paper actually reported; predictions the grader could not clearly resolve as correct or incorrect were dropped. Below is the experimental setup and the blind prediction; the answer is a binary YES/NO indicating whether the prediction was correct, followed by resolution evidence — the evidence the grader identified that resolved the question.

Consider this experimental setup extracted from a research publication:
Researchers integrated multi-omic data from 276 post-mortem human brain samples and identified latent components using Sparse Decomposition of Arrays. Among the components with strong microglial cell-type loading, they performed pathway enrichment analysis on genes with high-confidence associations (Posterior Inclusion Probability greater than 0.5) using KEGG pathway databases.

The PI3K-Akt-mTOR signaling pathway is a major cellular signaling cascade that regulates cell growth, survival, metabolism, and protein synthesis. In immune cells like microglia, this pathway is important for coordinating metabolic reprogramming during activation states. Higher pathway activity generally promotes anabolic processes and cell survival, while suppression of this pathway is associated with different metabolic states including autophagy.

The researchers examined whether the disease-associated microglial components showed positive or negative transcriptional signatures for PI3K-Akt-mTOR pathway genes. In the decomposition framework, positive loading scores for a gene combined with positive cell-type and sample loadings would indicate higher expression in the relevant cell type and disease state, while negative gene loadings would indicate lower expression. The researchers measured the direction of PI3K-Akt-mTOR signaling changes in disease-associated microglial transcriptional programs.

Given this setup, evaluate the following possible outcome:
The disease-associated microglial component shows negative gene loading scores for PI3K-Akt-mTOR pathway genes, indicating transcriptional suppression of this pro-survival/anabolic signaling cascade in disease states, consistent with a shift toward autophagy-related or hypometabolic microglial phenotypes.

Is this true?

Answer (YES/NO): YES